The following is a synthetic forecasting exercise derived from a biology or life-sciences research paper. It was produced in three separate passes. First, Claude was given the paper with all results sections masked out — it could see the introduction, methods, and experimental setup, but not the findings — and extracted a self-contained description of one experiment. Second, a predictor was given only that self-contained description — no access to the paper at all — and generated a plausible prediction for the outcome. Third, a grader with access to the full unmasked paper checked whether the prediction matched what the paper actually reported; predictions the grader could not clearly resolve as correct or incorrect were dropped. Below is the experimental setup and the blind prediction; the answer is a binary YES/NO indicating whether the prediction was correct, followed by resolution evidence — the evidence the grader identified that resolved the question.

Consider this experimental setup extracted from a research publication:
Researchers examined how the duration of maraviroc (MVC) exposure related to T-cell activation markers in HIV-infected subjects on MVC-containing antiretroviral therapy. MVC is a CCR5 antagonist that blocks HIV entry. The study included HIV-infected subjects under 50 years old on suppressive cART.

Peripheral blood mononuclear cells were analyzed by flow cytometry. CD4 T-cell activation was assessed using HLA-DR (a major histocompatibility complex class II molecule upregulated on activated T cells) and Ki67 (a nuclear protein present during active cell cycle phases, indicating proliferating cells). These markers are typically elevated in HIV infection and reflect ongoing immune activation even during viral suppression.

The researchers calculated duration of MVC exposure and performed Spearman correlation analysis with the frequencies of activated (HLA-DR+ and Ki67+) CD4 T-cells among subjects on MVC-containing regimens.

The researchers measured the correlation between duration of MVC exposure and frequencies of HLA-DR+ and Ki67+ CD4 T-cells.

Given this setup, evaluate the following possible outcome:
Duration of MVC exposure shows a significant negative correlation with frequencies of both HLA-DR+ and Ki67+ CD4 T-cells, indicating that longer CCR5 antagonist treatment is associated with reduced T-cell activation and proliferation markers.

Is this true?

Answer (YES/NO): YES